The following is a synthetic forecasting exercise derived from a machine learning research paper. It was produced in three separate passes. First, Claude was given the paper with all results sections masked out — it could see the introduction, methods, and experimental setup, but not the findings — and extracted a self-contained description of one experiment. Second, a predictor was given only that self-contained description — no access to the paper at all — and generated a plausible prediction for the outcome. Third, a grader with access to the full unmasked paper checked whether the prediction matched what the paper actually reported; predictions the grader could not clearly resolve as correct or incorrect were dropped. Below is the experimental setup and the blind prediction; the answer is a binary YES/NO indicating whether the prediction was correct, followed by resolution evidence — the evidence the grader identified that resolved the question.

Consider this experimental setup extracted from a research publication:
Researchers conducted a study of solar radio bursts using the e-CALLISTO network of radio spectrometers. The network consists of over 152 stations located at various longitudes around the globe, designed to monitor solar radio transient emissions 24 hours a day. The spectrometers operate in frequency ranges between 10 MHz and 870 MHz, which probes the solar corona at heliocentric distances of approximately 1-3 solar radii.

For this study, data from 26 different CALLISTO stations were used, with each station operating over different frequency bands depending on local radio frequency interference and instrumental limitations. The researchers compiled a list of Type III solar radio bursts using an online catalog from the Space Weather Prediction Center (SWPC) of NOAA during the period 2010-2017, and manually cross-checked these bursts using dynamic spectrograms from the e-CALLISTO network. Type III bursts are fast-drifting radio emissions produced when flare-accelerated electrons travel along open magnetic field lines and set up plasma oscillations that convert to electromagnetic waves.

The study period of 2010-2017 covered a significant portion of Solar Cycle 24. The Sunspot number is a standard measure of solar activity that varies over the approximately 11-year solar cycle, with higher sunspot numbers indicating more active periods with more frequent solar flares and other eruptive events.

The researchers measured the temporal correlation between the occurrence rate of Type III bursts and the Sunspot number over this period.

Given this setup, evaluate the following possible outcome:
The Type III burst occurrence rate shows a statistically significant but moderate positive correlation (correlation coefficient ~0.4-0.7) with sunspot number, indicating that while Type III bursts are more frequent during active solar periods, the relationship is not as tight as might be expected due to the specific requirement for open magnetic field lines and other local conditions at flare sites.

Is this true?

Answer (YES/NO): NO